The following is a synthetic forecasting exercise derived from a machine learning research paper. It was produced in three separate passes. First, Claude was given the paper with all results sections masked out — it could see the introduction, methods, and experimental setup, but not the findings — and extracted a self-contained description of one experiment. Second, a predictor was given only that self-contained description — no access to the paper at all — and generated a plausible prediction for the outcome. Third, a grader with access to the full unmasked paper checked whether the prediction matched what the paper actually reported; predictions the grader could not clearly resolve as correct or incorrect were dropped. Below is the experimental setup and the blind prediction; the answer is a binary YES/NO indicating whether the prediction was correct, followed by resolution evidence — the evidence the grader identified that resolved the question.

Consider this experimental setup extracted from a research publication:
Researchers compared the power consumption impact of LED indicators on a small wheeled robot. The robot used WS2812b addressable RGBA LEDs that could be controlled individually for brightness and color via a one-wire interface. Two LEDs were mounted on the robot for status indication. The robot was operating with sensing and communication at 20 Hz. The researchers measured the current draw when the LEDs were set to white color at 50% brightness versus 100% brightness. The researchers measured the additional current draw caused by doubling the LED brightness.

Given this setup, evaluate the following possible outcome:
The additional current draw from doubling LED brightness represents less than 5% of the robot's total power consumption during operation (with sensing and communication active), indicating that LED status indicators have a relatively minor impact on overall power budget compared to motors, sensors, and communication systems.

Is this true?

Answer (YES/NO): NO